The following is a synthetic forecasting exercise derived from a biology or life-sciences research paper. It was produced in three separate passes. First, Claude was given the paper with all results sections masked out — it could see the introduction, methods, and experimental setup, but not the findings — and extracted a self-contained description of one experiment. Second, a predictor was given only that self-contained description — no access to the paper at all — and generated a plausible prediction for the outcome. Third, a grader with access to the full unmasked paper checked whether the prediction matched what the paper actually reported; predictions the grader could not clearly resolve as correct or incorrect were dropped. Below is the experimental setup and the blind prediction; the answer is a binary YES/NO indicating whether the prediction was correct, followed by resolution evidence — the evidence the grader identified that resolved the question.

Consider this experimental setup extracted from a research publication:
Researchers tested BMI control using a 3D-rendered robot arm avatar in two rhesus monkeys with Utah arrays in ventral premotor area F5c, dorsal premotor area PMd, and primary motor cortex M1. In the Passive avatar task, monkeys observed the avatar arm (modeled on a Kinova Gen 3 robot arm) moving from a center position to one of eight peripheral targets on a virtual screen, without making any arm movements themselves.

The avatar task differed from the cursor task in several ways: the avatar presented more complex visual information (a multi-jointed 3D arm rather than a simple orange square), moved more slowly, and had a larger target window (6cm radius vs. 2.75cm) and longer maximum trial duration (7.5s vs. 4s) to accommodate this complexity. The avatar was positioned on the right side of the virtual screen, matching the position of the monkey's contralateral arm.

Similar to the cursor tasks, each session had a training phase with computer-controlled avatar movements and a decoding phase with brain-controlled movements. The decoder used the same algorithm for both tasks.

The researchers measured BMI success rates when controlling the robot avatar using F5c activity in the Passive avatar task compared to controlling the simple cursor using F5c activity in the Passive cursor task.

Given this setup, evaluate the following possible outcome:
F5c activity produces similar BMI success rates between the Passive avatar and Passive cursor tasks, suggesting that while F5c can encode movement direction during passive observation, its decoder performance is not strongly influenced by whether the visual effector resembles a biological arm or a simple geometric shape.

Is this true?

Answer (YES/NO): NO